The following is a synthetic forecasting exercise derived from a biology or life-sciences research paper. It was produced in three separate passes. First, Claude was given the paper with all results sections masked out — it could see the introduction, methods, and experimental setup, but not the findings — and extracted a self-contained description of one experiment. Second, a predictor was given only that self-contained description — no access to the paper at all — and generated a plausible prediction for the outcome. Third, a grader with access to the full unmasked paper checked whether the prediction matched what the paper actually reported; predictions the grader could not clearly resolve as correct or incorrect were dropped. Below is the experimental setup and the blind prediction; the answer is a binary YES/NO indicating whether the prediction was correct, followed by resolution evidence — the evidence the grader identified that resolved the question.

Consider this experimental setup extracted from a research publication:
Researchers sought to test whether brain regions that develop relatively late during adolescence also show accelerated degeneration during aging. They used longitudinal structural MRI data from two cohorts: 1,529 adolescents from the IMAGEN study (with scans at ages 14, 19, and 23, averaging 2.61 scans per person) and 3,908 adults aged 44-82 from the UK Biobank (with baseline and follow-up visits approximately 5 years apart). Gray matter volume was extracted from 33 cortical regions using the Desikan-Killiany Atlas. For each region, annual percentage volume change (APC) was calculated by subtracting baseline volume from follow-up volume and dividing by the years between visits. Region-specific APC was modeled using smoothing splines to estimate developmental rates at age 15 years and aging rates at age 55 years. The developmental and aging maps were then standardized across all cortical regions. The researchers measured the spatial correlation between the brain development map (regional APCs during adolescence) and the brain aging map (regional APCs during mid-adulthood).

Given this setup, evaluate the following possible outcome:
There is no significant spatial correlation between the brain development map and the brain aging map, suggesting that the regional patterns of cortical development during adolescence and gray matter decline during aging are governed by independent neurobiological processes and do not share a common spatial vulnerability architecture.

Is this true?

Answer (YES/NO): NO